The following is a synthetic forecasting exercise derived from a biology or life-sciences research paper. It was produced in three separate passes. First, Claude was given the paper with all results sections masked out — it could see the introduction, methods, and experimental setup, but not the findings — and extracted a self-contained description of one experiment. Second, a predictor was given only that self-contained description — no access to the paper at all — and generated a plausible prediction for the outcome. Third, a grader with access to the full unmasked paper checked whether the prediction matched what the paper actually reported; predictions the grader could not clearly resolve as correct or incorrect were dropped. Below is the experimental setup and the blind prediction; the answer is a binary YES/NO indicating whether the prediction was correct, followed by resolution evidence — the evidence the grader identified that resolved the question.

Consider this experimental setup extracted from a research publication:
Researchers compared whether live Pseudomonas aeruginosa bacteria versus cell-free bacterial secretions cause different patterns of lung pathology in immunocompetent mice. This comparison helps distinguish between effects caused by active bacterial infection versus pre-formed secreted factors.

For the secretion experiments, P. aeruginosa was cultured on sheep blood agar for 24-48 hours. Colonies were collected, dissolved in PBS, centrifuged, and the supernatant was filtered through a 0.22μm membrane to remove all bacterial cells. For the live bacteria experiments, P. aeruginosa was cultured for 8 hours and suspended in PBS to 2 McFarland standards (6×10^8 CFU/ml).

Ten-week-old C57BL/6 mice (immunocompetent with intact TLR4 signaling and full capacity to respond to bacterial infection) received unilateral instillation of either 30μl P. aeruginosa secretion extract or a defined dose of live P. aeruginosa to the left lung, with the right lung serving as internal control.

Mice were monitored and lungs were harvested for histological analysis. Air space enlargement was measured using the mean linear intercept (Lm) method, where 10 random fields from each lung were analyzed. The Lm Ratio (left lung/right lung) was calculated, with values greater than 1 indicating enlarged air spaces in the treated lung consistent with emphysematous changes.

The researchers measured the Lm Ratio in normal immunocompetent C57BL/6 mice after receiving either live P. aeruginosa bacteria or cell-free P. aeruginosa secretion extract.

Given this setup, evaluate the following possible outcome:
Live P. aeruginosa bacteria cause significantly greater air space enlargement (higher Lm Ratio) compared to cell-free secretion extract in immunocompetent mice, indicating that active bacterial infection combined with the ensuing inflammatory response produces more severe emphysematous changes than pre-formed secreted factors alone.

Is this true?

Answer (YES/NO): NO